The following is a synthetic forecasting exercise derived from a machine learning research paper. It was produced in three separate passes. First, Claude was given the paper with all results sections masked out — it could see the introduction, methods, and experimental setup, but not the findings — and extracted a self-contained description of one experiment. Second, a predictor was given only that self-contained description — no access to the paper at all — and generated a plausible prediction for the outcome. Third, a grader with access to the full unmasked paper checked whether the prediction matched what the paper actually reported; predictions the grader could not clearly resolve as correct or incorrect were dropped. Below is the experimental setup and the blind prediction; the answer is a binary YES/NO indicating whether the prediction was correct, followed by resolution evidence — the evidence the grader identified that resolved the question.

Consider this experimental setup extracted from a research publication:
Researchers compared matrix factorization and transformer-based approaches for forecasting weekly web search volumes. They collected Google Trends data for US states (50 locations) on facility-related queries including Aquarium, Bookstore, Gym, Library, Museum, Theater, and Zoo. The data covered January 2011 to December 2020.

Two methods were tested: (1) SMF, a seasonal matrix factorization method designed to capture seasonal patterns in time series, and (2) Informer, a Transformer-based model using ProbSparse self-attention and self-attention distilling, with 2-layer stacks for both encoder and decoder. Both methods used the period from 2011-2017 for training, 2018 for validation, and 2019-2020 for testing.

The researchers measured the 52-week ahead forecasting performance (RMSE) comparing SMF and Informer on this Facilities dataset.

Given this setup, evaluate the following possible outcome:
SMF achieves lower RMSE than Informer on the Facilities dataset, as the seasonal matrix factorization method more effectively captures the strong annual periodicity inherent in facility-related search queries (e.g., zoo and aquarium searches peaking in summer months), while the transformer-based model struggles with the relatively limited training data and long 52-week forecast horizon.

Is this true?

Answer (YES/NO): NO